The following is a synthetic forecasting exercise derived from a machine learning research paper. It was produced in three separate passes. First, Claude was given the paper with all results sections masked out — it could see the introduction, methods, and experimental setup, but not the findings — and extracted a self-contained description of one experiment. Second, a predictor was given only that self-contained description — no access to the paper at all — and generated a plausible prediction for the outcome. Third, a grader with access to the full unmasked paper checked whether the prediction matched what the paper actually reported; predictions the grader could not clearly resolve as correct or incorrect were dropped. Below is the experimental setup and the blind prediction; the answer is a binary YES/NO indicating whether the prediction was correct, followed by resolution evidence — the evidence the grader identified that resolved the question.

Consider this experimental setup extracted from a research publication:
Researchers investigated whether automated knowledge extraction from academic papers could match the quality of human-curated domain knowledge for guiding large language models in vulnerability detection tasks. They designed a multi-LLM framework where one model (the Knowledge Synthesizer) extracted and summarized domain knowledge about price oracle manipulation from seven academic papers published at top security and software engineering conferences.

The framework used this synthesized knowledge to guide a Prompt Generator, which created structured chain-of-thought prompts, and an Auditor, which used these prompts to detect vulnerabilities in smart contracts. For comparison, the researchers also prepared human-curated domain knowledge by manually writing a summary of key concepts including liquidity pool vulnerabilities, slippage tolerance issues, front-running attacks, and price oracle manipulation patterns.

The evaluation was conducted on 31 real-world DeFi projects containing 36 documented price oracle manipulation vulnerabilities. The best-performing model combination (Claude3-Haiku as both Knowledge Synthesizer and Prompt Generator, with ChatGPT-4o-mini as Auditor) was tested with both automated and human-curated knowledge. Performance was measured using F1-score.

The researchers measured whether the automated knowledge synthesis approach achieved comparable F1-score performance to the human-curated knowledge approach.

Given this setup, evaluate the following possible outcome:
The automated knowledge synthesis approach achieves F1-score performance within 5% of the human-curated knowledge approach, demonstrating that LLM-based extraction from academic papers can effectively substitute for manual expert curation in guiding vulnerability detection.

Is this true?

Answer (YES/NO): YES